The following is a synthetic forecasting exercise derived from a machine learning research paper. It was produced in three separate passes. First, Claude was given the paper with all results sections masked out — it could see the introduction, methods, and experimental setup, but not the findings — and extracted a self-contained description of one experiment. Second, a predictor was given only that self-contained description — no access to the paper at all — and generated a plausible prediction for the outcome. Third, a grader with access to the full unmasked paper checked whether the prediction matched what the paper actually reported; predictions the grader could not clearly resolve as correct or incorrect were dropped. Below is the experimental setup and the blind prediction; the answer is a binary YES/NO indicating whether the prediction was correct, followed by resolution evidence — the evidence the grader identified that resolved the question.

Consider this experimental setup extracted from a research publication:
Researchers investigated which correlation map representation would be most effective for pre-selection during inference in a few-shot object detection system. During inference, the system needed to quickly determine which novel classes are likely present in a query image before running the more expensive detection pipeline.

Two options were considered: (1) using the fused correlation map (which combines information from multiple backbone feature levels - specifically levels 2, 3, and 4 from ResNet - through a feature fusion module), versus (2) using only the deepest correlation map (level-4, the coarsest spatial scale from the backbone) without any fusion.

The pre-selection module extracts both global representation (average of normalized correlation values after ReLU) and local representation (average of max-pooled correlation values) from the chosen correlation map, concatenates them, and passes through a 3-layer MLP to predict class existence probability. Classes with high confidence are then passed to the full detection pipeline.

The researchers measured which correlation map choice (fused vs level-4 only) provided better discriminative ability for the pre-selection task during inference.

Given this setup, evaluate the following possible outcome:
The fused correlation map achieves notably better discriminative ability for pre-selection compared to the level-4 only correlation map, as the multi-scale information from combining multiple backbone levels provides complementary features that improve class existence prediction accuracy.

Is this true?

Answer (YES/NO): NO